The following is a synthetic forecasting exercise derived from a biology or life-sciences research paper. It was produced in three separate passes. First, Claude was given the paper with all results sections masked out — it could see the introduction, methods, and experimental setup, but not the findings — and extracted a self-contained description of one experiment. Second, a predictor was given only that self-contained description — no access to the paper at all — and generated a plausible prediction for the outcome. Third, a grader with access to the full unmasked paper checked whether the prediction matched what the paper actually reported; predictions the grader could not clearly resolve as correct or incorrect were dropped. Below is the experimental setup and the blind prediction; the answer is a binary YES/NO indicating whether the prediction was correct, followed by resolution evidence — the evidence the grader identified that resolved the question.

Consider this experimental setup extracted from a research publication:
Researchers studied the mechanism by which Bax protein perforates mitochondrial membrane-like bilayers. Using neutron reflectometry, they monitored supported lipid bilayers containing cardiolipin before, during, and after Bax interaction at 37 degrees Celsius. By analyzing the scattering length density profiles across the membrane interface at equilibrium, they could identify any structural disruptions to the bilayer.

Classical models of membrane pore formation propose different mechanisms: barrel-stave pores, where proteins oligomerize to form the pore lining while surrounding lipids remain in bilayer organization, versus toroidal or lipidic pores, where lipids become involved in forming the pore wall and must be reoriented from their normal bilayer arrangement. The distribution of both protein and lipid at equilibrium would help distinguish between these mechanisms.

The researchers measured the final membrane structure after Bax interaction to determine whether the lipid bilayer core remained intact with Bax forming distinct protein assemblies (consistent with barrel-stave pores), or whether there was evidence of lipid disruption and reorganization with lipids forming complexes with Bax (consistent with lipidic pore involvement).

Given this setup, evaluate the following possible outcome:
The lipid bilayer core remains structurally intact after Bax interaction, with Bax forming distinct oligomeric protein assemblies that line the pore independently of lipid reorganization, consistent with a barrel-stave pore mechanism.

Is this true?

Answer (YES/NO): NO